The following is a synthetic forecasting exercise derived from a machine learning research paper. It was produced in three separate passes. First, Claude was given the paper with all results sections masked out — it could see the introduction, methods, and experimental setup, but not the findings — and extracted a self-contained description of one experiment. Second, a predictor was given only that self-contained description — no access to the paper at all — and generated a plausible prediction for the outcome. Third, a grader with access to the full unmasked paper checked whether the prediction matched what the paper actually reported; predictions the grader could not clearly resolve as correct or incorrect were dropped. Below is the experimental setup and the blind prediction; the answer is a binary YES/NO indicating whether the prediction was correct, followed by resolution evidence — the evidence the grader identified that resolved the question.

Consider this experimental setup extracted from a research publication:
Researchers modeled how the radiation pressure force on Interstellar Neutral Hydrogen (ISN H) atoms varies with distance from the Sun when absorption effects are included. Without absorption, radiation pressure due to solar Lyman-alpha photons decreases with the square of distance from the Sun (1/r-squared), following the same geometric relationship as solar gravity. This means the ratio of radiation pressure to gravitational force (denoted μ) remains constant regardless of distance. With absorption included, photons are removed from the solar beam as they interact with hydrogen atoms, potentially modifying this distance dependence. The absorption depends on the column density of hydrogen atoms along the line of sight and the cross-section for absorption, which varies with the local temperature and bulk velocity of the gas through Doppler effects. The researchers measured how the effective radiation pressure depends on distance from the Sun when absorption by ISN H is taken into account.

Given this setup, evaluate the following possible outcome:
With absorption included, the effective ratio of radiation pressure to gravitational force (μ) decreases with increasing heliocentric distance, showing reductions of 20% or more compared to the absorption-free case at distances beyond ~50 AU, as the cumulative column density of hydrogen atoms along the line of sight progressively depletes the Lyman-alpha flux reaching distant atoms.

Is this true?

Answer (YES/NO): YES